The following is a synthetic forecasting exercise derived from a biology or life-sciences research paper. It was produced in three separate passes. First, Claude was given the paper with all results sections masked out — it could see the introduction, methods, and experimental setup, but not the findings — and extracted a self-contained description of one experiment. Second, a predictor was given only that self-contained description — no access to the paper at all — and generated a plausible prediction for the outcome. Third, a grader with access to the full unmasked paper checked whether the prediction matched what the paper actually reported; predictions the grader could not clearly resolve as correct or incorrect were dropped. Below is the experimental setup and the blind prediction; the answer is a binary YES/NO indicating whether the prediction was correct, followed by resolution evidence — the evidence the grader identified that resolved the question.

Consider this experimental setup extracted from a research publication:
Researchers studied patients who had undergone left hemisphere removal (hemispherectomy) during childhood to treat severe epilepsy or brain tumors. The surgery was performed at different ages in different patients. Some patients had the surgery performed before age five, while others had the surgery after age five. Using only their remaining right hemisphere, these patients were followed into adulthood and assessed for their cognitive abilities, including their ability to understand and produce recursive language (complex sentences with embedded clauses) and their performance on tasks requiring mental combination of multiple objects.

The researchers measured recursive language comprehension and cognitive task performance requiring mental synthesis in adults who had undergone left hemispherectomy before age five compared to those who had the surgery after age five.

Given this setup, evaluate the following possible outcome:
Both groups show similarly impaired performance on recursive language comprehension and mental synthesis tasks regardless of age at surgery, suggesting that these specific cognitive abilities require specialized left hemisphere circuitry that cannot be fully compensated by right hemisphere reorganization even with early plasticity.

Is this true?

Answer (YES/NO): NO